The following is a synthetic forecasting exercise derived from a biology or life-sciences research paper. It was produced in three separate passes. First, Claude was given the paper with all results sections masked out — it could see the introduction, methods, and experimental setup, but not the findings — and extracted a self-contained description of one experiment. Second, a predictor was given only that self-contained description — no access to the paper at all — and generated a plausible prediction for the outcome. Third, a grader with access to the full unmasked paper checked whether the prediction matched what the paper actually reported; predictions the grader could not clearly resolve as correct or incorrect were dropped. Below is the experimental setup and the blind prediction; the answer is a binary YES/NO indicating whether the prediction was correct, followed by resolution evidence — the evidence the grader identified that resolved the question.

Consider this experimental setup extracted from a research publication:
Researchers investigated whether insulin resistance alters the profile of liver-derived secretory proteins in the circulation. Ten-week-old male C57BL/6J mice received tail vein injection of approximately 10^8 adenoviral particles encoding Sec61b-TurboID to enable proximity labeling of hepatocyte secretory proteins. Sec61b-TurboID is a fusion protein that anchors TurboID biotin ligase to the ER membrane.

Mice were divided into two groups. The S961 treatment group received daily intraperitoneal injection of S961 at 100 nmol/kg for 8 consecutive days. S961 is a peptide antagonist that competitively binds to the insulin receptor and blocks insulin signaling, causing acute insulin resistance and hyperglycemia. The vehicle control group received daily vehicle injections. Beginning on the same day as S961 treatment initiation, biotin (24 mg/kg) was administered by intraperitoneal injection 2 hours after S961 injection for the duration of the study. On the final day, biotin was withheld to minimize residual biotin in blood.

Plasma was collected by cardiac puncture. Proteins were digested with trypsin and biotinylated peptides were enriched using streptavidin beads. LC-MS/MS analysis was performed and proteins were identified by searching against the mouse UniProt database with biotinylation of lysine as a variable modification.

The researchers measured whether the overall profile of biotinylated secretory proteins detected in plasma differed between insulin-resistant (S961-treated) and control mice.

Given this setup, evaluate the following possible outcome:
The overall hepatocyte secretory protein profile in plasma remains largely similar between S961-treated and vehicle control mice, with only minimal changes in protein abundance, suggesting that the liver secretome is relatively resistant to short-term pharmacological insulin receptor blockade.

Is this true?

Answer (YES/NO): NO